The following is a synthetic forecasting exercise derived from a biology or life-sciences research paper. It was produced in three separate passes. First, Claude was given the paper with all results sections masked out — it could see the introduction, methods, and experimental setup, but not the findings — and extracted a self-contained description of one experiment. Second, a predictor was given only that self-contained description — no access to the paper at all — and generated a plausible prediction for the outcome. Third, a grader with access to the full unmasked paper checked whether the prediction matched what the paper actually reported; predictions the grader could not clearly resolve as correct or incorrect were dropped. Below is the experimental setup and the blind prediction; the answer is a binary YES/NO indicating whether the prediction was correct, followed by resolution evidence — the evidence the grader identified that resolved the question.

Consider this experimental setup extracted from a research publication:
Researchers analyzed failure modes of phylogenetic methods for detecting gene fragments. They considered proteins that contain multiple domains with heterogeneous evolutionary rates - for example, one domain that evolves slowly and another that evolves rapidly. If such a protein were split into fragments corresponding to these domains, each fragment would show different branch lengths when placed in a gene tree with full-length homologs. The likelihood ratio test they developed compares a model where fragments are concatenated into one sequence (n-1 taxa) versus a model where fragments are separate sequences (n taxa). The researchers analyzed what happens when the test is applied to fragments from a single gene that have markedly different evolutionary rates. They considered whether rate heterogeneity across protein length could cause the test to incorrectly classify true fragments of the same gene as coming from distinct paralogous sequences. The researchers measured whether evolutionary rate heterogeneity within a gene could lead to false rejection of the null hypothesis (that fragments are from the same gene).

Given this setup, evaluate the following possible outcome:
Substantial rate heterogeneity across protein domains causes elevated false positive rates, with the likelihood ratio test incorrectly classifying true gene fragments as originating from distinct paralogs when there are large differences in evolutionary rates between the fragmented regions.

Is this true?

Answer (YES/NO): YES